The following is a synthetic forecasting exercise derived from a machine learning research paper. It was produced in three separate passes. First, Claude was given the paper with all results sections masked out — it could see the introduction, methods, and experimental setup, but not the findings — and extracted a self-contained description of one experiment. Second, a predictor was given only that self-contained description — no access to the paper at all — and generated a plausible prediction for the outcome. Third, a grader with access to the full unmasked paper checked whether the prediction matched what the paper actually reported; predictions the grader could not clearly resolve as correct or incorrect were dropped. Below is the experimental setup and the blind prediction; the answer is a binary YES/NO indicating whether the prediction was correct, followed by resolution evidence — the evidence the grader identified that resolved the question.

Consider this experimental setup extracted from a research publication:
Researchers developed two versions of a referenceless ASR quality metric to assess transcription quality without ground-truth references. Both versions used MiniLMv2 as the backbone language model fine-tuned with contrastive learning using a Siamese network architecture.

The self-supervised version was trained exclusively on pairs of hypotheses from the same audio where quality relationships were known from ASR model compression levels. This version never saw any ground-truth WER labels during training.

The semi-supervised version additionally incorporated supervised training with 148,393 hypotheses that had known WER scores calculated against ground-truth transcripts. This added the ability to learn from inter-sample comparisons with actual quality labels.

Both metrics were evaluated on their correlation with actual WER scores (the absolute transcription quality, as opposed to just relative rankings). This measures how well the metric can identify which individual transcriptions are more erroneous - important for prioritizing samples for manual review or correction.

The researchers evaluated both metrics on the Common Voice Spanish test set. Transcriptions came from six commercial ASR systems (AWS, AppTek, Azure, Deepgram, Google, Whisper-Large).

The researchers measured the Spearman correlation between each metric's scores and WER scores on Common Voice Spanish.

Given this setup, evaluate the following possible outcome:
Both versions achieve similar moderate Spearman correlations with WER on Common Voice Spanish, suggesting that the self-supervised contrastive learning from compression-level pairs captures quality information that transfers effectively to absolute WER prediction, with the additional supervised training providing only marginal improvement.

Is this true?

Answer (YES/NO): YES